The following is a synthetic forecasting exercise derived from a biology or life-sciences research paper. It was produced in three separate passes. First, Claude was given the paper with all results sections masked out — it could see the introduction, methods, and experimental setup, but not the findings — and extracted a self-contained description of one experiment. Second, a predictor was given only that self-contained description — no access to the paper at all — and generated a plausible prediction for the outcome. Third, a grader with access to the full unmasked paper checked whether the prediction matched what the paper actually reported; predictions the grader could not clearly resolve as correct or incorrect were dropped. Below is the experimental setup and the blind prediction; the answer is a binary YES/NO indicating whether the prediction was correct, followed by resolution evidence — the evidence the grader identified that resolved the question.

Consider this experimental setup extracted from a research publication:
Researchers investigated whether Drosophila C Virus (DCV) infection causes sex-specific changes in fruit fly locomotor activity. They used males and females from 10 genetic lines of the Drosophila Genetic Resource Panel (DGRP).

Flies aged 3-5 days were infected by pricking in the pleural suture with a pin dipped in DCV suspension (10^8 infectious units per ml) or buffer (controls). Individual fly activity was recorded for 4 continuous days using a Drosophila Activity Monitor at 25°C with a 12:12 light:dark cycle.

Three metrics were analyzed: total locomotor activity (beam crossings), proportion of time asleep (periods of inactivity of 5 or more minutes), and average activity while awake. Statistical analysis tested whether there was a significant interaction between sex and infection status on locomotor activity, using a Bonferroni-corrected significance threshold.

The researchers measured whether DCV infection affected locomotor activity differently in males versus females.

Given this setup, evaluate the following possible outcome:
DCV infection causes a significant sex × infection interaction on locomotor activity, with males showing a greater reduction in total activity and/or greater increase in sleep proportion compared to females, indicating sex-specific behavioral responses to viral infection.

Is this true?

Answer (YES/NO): NO